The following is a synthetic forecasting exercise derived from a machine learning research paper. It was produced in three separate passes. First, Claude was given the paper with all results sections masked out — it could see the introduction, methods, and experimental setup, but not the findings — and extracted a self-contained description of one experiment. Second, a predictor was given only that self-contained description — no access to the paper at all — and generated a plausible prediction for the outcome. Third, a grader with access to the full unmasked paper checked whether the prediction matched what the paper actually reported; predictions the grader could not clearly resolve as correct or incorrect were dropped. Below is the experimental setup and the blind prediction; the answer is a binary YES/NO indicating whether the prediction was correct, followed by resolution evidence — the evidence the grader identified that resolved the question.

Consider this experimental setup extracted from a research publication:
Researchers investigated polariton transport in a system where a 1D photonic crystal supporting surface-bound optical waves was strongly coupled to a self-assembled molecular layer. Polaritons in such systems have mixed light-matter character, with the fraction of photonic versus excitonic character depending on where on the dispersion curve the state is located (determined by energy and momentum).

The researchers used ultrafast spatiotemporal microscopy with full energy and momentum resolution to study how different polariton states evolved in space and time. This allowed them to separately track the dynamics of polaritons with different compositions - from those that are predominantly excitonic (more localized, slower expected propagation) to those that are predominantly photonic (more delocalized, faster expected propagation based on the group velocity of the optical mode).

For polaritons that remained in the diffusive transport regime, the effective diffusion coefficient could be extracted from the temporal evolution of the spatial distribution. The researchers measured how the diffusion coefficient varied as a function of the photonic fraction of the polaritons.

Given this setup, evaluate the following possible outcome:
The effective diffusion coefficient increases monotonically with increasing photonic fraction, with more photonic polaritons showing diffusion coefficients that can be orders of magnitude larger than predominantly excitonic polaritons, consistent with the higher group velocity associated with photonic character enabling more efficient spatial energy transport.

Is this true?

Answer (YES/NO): NO